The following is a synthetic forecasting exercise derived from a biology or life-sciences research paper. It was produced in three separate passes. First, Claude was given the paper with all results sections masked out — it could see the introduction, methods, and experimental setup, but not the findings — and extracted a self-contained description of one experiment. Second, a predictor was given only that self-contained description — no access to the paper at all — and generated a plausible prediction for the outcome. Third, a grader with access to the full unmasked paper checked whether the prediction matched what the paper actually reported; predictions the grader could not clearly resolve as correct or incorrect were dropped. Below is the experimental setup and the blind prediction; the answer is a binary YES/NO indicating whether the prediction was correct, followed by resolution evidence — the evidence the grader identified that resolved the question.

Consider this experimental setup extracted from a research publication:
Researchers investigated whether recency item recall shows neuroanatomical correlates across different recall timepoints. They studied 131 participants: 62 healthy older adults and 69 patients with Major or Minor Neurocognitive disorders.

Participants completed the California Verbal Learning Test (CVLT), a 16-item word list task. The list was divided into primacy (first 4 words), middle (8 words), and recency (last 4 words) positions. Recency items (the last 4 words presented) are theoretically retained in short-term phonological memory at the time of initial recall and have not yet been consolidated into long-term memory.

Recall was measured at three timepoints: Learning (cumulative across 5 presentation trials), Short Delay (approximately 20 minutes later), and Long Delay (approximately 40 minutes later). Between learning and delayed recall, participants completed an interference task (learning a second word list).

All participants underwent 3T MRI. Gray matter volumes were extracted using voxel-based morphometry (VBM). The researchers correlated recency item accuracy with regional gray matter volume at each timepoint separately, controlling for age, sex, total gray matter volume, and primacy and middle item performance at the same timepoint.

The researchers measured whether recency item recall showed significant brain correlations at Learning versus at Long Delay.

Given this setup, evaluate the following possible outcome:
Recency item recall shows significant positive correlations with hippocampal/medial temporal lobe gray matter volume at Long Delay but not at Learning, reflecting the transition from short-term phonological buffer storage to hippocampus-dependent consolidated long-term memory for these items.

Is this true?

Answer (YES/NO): NO